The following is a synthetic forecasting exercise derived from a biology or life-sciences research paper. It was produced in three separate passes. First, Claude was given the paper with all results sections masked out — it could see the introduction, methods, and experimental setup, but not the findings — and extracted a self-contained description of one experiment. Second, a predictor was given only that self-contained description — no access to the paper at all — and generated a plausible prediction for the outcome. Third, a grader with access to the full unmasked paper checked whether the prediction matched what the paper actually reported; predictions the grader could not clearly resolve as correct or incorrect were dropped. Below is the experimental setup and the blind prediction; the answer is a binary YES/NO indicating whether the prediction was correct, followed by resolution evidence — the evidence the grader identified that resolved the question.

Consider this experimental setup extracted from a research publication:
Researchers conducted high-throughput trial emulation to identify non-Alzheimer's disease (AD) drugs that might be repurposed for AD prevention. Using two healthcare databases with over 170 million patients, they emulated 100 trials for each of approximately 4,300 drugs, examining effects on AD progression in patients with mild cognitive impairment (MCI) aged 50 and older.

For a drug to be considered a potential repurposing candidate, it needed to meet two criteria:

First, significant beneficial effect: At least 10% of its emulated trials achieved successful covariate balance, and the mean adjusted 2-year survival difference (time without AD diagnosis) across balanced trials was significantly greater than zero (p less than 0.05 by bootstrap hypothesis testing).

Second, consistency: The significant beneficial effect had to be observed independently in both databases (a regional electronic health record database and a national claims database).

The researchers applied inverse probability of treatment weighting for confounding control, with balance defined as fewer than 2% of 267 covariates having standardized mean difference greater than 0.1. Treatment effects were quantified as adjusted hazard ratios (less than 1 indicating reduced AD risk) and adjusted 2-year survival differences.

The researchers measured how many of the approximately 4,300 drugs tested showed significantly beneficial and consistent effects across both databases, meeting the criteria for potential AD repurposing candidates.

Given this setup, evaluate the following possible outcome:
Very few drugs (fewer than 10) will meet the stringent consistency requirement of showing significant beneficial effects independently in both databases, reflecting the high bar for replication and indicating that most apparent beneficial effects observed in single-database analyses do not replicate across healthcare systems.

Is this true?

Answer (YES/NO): YES